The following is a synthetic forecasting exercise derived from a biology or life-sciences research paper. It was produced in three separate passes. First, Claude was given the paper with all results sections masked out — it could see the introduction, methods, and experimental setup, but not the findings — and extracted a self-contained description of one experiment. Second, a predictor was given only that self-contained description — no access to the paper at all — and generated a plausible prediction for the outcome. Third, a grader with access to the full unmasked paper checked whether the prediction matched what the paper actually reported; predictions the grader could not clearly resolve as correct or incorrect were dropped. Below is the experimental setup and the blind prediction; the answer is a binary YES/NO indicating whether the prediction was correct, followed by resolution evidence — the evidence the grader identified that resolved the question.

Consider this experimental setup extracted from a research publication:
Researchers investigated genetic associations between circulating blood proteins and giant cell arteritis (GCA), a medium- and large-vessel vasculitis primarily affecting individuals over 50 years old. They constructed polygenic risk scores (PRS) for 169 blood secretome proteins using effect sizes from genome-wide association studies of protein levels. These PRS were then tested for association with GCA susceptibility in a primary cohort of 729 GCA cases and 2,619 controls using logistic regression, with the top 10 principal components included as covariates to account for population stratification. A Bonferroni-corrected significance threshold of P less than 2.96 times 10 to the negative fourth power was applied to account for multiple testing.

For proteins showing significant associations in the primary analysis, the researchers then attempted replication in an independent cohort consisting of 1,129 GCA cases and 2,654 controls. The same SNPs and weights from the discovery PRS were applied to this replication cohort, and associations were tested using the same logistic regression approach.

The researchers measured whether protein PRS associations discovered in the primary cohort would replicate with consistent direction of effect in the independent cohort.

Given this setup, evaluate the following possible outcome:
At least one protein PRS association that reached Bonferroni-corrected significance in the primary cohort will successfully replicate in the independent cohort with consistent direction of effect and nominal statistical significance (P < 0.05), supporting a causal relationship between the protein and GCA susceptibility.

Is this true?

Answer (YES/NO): YES